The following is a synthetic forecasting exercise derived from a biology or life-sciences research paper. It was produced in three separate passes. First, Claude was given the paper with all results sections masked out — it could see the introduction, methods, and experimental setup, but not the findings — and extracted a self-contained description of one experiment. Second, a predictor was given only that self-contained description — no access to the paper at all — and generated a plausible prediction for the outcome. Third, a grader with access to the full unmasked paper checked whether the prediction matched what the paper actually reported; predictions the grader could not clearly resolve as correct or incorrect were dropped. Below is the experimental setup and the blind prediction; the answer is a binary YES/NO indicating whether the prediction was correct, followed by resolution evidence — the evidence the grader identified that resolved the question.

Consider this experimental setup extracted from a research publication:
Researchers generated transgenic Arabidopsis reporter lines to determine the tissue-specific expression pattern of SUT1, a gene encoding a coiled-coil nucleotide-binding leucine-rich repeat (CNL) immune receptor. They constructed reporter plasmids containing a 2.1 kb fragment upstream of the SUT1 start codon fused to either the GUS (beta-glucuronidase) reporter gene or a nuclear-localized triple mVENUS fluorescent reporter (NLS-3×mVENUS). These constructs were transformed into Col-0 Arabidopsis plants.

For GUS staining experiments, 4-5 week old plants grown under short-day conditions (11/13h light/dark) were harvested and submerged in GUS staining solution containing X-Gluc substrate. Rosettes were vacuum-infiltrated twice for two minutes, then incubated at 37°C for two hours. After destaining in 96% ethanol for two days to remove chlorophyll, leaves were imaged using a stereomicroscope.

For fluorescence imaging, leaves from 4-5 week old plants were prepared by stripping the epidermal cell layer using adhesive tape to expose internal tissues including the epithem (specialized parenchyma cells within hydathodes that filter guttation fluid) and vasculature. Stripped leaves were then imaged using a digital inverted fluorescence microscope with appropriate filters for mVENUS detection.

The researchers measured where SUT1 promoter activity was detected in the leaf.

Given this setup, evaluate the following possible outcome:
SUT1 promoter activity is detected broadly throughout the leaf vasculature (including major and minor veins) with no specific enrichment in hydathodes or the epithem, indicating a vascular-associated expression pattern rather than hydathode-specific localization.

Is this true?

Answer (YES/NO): NO